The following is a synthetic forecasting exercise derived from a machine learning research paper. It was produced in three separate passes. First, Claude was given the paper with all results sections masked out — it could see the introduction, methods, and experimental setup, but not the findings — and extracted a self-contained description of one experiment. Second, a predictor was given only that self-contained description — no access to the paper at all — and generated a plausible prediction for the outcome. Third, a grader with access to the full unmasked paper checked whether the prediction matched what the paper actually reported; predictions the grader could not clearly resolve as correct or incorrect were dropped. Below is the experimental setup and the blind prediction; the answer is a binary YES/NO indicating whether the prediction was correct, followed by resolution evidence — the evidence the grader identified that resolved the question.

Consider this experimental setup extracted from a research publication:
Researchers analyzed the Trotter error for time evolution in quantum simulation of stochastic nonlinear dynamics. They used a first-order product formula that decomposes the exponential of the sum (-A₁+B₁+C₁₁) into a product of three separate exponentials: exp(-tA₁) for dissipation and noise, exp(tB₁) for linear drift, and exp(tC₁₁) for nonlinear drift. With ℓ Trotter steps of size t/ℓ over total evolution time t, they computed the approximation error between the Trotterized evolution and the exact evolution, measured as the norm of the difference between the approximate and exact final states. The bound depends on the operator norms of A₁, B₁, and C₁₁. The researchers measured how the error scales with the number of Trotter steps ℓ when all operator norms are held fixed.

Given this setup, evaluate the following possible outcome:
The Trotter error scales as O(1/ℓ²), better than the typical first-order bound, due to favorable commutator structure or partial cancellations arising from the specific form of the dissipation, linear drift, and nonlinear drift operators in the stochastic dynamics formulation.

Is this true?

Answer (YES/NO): NO